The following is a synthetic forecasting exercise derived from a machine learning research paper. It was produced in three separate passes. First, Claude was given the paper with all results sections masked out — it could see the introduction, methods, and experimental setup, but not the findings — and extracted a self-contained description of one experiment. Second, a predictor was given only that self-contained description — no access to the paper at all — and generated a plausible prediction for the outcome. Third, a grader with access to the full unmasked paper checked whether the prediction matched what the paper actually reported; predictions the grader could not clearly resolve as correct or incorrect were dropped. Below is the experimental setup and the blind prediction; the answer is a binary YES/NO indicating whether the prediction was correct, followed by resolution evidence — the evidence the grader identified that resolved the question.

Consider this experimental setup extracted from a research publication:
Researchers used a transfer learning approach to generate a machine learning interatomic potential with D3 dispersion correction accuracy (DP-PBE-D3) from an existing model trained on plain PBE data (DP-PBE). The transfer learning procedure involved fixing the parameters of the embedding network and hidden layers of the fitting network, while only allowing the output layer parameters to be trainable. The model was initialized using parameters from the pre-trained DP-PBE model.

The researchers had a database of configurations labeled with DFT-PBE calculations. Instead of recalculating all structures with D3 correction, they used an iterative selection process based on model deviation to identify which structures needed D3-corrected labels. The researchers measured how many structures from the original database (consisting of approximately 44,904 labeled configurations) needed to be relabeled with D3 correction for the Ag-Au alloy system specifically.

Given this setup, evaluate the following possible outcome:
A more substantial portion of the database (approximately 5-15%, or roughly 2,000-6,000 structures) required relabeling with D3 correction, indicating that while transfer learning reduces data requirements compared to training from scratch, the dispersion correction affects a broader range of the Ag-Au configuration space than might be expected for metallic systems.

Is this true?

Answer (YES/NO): NO